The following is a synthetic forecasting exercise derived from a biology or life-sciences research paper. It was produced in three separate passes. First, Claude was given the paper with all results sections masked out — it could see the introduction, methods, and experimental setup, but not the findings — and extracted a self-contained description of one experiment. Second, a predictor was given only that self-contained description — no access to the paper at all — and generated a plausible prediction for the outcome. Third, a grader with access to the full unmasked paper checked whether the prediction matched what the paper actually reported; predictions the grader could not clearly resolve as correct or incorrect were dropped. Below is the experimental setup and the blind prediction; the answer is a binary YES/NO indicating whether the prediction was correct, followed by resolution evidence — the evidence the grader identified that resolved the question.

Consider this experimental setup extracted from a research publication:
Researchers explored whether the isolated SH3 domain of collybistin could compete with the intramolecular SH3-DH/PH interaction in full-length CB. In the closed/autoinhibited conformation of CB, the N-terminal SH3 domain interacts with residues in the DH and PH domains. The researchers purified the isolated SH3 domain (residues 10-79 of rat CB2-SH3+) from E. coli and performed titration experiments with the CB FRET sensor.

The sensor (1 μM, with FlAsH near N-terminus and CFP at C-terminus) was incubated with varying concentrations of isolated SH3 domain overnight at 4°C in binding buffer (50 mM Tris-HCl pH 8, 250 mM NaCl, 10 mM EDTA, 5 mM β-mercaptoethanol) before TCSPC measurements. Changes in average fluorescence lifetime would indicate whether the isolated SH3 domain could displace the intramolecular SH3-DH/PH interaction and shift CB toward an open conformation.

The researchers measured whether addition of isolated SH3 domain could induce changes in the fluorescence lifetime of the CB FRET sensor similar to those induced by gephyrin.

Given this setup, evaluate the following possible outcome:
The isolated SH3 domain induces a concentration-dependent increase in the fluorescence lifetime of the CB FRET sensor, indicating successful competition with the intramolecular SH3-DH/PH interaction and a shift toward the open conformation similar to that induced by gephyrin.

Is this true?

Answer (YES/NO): YES